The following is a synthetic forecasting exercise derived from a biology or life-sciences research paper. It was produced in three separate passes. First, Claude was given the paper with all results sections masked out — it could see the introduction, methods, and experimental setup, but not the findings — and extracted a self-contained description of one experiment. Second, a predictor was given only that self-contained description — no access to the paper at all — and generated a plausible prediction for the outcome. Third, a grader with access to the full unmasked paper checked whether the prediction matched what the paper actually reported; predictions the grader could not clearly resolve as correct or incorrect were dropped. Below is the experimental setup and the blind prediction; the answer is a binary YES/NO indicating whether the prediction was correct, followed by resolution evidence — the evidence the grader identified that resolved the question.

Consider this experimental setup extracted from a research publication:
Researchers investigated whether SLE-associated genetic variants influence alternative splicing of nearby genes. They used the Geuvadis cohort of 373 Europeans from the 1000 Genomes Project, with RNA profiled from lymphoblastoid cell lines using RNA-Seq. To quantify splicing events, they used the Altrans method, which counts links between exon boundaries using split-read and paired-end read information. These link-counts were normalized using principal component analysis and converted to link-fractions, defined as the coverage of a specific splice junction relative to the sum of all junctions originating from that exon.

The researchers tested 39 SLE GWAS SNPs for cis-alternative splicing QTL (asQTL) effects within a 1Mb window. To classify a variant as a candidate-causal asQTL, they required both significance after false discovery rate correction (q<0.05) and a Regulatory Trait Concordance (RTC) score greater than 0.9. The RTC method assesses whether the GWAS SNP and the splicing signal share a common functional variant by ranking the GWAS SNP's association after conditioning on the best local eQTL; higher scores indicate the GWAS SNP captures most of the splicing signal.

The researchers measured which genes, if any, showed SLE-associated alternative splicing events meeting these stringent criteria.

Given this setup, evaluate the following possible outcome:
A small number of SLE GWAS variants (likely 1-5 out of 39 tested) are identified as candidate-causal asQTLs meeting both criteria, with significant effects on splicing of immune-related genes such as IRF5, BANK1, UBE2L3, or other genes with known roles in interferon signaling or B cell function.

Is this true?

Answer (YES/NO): NO